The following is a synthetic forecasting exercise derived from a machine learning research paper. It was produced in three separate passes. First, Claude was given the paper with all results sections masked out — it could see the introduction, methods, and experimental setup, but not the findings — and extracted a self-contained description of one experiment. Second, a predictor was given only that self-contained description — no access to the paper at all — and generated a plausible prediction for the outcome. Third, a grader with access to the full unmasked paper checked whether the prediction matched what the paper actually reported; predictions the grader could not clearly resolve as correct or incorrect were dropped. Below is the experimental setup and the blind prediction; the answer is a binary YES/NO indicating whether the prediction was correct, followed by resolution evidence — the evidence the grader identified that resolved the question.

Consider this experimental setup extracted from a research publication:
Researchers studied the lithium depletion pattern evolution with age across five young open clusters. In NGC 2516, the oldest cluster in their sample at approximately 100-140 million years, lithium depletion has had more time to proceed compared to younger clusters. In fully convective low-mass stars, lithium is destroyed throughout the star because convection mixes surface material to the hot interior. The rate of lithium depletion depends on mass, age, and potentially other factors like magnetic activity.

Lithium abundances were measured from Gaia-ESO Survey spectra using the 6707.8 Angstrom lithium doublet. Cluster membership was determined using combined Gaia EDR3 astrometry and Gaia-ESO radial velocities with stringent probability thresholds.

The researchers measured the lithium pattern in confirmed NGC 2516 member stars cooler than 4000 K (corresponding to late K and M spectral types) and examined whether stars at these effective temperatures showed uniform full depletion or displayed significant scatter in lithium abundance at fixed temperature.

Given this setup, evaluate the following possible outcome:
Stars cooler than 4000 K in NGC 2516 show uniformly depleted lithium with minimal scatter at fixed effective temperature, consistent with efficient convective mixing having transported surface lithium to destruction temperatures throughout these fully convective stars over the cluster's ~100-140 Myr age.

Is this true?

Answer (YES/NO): NO